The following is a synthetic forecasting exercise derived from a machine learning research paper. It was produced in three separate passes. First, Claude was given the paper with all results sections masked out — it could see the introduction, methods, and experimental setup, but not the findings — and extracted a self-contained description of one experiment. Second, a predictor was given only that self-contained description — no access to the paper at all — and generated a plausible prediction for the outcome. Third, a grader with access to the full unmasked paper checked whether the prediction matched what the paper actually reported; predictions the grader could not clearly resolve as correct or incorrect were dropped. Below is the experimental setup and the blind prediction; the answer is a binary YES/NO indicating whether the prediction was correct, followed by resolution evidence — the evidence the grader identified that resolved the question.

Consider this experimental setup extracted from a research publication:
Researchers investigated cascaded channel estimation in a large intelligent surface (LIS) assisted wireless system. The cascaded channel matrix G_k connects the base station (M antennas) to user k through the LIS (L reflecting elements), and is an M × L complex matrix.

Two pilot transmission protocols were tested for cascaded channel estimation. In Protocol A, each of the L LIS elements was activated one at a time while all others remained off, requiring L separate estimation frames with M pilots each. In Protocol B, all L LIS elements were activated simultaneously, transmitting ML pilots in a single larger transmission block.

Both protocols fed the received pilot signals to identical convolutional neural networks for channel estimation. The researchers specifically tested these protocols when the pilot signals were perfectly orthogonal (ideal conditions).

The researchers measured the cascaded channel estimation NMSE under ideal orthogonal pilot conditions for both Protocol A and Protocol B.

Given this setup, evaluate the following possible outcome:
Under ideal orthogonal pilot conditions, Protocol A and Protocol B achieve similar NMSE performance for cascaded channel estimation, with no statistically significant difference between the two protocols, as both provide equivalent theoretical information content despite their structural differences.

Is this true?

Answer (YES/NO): YES